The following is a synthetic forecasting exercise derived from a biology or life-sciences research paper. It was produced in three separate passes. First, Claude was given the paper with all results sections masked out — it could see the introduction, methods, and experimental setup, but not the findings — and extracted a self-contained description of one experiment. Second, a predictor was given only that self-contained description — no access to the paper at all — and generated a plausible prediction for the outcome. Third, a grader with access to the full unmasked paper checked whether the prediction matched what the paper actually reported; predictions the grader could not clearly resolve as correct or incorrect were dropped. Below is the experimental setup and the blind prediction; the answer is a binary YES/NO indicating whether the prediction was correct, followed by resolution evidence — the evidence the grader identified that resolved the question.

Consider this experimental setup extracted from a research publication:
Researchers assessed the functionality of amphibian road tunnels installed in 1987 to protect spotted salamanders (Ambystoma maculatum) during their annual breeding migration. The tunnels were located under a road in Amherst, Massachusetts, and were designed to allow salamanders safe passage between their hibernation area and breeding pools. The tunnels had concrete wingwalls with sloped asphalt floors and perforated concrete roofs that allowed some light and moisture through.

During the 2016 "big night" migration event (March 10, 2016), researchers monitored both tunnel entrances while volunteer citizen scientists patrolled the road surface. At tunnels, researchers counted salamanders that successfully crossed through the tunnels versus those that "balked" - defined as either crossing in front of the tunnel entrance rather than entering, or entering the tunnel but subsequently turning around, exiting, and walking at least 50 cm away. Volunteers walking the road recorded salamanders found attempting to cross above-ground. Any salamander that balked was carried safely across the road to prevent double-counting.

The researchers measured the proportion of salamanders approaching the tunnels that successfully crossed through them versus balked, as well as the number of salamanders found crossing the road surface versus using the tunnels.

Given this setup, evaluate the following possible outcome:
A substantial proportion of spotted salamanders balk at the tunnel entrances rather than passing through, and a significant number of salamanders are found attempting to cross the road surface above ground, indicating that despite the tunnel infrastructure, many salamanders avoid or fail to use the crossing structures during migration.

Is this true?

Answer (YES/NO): YES